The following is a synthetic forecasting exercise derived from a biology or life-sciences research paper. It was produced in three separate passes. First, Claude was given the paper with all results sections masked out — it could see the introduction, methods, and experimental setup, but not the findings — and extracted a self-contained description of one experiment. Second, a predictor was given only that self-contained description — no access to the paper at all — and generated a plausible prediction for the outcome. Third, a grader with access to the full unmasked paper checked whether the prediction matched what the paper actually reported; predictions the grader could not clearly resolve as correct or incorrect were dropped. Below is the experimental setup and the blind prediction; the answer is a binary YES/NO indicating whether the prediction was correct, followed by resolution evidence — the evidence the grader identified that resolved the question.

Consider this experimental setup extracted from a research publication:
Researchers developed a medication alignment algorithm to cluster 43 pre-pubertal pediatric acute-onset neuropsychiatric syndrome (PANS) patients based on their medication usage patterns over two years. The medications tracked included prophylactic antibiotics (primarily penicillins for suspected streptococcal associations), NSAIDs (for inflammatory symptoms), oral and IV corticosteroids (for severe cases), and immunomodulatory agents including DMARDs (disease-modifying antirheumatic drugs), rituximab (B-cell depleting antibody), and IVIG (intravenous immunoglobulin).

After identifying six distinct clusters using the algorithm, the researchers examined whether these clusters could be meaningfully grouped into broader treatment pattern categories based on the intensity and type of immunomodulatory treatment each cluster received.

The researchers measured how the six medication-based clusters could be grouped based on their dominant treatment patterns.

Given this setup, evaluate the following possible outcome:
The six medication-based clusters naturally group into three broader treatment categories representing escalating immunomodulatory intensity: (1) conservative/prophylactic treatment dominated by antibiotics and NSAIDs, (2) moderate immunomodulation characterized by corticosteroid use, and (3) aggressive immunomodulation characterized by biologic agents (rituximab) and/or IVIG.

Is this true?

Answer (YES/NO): NO